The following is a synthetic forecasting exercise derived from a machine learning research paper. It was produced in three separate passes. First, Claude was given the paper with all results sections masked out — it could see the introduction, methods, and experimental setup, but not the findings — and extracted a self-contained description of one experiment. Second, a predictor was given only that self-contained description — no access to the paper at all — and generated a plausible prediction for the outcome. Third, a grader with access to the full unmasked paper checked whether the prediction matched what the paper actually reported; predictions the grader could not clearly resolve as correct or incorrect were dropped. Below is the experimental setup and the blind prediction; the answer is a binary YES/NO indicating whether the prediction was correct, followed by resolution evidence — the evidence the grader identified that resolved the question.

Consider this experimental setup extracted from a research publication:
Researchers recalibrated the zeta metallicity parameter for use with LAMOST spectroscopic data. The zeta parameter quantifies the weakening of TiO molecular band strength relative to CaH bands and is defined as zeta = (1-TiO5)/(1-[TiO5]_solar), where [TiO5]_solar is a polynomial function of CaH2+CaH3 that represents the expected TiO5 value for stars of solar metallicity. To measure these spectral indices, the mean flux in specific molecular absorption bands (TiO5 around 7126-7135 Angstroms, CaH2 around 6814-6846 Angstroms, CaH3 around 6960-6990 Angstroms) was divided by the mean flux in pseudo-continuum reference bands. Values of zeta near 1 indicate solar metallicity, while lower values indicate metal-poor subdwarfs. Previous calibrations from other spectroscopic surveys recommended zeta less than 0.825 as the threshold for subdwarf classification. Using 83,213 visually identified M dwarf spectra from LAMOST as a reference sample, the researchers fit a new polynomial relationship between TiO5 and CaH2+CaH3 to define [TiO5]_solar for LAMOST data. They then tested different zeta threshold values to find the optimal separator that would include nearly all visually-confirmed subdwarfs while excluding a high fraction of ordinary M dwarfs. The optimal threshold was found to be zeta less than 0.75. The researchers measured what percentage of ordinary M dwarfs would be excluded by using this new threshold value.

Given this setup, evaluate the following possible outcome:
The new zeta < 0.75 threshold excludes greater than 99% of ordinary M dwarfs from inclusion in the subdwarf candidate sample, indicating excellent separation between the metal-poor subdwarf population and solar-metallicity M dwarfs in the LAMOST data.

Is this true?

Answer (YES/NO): NO